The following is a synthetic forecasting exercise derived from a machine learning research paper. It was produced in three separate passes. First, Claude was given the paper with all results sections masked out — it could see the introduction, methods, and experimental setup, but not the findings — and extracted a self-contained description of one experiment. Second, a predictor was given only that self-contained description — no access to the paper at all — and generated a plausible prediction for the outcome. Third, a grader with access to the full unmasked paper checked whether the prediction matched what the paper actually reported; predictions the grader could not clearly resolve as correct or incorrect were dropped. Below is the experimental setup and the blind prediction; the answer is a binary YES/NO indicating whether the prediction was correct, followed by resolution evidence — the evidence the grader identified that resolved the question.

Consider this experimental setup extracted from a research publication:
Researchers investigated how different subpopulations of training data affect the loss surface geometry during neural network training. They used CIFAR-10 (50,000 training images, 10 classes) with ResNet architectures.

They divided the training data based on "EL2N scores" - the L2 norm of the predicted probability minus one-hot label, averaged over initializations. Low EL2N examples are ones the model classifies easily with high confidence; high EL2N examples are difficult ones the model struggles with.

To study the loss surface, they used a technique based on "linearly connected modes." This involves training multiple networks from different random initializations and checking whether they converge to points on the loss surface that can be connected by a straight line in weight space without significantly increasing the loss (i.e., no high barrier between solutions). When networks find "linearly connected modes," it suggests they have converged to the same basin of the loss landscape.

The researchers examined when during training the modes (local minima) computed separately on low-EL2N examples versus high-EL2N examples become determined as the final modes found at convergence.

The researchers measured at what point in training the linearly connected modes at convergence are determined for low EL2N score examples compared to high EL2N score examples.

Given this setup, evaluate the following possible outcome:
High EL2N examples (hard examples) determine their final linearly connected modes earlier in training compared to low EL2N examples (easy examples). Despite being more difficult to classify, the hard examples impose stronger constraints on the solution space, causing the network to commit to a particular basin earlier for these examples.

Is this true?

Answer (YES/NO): NO